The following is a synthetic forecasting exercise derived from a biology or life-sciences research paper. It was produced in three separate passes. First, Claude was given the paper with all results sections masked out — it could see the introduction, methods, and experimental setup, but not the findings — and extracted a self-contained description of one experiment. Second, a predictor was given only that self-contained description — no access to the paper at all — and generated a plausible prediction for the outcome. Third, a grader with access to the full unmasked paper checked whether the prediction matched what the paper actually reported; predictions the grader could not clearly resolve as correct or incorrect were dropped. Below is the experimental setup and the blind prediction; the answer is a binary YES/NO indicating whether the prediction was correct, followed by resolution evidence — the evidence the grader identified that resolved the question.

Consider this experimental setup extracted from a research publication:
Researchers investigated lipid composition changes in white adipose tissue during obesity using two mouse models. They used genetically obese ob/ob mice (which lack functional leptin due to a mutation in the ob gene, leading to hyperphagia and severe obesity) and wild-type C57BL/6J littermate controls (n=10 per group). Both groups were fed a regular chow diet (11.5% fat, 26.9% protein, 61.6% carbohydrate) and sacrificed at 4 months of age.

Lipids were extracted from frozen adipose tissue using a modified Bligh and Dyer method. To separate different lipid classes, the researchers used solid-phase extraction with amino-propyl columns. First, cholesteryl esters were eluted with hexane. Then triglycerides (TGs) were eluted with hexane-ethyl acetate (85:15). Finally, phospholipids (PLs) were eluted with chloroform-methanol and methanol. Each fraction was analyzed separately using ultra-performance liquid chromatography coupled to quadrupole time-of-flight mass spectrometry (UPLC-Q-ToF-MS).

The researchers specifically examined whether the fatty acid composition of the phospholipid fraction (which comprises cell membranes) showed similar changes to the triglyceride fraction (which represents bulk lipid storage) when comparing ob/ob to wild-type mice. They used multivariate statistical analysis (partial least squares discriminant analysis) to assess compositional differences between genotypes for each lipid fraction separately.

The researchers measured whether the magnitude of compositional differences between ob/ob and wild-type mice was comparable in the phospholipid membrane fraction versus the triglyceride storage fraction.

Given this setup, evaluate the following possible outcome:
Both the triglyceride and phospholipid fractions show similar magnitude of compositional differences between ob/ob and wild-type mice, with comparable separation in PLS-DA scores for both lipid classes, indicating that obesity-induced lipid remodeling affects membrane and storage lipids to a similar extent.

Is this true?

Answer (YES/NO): NO